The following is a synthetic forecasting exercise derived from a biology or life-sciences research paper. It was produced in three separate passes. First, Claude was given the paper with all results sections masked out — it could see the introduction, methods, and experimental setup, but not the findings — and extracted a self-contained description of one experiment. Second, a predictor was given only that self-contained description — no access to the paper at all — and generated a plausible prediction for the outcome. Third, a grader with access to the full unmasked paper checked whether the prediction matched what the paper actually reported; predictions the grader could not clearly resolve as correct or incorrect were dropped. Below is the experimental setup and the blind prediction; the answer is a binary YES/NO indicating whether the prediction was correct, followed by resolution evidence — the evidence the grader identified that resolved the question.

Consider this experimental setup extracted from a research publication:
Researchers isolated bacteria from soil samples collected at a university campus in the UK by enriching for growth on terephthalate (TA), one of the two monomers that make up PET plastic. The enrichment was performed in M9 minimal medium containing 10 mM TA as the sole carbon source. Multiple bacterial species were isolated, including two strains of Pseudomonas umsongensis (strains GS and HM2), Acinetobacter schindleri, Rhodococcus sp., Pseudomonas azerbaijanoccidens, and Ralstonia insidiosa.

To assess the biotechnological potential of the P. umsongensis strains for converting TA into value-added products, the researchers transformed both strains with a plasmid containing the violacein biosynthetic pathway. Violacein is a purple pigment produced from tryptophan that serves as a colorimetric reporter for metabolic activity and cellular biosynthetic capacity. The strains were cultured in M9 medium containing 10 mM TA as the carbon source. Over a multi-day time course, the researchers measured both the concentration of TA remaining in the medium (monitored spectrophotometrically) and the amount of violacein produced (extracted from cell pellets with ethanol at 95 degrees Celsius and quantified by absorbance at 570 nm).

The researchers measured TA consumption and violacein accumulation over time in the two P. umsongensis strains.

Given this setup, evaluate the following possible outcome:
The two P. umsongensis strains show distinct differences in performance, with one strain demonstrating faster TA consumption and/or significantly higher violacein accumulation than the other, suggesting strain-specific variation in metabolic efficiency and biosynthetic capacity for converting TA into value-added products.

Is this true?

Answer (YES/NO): YES